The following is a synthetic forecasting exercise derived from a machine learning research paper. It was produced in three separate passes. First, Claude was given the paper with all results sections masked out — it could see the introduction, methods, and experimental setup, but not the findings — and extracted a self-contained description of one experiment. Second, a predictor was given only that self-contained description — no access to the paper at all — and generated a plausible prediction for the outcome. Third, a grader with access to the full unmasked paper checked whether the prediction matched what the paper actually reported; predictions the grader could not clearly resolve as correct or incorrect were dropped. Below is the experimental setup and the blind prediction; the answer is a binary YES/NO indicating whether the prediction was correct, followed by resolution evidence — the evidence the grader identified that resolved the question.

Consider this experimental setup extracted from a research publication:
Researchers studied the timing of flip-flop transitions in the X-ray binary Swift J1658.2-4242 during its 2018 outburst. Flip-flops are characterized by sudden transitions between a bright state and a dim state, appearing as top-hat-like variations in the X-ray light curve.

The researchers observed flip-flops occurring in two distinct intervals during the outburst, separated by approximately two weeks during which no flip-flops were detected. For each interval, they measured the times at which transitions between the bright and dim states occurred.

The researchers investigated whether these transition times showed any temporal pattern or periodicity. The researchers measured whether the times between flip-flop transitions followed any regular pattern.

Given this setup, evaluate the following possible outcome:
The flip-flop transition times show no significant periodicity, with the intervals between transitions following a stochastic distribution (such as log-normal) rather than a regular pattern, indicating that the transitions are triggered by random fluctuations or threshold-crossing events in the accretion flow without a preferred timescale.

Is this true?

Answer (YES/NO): NO